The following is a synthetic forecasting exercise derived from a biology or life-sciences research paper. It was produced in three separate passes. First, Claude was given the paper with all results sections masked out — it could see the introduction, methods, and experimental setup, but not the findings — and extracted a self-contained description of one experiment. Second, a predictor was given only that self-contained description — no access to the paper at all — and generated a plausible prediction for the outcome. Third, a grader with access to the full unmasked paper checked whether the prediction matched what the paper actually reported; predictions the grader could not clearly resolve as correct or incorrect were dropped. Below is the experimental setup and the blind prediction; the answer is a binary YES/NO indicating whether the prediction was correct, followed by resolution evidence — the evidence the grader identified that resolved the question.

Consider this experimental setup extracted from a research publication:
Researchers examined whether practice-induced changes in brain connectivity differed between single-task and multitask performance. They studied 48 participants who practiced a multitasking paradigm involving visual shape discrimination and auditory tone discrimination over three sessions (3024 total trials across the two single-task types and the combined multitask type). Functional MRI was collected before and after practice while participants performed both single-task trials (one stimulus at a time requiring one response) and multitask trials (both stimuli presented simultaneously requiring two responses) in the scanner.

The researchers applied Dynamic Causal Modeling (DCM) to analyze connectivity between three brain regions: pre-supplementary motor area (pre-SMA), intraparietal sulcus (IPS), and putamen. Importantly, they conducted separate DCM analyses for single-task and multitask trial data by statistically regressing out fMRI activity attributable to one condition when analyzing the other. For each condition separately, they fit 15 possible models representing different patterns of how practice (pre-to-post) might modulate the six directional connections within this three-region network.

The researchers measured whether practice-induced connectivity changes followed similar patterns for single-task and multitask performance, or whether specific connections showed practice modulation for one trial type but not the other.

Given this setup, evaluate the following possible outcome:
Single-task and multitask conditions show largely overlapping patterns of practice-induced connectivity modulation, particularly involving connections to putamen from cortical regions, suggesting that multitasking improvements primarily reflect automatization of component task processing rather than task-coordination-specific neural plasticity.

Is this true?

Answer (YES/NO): NO